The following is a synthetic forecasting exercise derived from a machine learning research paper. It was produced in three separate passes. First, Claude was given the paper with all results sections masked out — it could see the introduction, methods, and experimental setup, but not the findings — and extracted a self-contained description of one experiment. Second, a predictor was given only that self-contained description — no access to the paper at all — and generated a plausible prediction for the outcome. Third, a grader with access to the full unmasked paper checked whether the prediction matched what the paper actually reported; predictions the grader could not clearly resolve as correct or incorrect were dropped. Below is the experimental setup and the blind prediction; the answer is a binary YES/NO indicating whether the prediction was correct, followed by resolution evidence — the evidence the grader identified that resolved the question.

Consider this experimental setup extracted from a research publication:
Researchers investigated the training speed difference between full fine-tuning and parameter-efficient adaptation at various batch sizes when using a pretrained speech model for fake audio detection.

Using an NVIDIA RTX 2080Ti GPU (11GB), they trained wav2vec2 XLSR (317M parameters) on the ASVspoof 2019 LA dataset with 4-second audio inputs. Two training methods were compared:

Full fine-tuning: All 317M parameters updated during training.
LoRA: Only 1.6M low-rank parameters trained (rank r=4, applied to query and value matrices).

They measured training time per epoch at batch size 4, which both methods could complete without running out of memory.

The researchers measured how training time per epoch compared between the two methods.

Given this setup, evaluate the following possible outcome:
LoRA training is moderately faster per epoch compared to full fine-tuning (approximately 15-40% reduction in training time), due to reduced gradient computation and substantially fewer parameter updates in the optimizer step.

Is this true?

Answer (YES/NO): NO